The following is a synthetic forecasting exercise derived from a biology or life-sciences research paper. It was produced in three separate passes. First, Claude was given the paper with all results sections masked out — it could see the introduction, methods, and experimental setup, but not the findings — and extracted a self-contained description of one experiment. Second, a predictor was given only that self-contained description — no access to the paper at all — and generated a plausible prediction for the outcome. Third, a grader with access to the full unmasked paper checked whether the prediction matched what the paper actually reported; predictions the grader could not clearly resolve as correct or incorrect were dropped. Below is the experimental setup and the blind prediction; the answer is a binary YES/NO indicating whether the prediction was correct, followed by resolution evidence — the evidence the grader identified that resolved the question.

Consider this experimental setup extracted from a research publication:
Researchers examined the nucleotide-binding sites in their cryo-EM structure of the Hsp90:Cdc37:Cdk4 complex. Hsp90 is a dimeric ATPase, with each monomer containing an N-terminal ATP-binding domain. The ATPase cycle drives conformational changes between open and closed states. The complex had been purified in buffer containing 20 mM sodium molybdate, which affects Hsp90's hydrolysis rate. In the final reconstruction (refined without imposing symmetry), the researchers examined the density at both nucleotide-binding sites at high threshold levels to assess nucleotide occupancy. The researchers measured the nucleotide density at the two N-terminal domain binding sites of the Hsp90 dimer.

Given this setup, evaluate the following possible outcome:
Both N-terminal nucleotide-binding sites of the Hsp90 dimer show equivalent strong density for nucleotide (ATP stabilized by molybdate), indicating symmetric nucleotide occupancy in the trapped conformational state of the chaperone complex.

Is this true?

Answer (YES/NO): YES